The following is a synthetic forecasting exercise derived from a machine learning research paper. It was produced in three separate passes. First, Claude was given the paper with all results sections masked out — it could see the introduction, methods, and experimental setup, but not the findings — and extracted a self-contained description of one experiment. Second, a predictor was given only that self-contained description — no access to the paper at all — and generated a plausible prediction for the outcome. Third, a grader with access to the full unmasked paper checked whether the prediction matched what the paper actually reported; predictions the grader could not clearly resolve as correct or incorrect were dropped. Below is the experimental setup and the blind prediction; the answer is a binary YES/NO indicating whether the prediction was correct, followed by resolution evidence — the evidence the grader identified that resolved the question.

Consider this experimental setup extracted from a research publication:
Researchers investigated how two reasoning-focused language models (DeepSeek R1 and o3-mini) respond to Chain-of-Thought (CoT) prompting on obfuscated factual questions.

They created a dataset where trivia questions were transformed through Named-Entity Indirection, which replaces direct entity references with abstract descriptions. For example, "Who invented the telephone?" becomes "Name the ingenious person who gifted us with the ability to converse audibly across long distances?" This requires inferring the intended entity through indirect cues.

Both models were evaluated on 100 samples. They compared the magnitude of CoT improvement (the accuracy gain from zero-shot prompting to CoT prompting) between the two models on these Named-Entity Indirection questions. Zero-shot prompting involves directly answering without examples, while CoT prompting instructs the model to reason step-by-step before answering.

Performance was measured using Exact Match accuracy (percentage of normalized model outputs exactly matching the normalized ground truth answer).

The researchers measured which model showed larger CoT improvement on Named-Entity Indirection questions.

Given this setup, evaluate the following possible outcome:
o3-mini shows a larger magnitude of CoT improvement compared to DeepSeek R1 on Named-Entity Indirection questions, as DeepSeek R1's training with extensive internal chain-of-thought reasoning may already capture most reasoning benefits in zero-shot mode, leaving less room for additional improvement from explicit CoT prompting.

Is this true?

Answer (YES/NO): NO